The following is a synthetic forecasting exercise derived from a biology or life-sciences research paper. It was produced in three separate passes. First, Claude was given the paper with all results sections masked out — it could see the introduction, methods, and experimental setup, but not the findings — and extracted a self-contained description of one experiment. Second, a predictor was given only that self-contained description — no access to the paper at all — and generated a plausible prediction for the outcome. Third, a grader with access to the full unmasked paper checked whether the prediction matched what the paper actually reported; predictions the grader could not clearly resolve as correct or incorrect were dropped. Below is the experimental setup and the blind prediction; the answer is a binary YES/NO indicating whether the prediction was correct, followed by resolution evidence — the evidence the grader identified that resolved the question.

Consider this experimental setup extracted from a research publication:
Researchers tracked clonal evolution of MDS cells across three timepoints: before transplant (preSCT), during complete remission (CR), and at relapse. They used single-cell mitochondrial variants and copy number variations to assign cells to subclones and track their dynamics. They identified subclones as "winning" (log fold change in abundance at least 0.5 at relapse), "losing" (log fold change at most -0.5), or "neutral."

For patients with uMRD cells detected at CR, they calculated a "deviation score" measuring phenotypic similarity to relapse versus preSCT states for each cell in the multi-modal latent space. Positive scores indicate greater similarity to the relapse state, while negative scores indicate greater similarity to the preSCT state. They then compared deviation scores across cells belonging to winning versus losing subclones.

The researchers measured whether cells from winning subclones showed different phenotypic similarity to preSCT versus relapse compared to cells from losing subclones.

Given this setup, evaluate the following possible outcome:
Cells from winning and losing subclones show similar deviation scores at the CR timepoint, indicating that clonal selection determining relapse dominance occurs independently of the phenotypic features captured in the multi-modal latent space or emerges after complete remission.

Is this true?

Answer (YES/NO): NO